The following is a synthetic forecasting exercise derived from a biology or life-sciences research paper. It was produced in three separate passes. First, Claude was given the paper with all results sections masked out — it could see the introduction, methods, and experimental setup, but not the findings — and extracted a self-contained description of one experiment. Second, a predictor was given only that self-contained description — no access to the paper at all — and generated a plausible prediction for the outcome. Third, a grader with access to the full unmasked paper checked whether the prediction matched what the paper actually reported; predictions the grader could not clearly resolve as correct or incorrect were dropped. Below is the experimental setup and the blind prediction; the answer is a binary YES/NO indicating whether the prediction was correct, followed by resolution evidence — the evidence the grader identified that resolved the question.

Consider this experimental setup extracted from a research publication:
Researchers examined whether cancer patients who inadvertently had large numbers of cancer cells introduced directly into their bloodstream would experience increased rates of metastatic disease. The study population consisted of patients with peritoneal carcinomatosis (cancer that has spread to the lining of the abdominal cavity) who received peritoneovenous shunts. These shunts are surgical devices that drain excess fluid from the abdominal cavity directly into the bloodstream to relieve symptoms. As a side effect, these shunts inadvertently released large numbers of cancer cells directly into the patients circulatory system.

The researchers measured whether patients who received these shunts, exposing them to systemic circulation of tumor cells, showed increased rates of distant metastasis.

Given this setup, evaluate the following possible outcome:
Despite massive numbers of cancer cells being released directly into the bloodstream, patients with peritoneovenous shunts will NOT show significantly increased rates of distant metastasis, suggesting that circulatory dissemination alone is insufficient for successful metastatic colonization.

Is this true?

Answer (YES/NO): YES